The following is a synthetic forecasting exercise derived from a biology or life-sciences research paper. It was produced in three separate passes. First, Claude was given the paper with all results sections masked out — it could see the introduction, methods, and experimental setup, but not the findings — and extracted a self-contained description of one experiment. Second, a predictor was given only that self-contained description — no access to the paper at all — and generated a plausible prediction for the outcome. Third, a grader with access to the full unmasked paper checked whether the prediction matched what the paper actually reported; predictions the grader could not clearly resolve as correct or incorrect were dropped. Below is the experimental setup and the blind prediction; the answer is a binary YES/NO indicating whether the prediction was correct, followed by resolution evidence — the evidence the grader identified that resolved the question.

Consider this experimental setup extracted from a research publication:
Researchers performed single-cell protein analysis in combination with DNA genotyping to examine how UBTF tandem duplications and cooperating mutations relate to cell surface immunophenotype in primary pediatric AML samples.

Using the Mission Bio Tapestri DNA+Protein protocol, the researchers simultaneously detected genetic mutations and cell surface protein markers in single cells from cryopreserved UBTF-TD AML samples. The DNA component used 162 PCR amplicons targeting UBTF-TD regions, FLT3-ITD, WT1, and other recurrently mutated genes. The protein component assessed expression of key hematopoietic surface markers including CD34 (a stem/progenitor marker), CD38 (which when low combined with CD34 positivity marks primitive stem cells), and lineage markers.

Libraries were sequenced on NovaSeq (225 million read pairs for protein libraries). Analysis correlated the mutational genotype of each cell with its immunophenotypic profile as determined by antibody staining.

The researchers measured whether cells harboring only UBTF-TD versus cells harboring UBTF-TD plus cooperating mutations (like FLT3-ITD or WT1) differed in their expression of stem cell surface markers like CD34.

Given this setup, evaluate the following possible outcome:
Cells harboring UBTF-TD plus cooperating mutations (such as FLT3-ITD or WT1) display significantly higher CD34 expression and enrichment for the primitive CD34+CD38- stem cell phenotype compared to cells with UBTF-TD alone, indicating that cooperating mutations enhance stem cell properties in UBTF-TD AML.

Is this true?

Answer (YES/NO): NO